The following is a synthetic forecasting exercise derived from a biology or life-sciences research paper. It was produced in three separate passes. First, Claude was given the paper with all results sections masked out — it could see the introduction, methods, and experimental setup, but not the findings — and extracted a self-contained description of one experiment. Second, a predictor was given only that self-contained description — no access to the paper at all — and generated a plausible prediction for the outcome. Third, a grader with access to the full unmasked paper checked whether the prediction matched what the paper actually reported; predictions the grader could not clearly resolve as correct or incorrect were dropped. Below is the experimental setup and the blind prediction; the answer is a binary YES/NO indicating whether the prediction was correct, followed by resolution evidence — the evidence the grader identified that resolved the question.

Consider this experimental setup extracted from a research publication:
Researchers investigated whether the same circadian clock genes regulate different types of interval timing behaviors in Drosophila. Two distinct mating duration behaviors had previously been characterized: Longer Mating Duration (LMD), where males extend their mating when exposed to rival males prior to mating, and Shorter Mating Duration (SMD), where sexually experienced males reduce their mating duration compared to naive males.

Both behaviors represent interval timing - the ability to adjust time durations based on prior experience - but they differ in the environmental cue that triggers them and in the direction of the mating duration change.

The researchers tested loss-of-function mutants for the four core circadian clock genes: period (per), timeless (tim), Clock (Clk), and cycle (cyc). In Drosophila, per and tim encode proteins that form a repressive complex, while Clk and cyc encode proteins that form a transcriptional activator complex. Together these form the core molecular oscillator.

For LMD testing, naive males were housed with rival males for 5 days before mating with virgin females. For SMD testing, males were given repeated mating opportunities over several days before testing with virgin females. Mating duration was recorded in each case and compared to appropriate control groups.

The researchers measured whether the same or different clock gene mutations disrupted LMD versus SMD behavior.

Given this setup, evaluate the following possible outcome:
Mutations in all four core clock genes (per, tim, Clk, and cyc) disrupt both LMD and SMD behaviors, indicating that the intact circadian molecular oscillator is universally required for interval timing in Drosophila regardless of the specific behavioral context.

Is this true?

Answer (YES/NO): NO